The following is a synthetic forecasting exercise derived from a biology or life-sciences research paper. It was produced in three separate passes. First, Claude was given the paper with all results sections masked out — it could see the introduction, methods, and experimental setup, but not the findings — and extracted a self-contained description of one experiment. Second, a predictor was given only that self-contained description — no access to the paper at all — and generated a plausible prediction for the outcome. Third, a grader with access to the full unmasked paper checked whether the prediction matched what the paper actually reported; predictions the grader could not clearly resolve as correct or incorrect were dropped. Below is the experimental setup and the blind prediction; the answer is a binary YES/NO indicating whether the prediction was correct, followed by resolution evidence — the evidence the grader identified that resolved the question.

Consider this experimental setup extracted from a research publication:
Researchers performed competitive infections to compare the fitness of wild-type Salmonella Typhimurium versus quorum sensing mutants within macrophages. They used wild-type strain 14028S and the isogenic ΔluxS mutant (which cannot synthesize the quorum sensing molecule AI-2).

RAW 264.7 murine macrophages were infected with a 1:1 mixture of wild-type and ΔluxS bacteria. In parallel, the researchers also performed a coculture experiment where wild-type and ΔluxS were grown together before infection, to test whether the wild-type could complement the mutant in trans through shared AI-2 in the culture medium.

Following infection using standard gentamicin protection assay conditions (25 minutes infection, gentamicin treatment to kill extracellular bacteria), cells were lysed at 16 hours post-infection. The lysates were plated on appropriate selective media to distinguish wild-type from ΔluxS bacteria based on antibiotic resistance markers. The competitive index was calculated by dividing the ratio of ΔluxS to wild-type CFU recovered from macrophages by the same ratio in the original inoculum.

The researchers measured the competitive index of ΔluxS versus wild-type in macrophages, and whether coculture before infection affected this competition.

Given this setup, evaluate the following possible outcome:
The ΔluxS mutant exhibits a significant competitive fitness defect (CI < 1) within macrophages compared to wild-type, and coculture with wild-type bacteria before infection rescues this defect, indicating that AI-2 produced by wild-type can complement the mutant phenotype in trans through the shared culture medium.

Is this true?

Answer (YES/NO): YES